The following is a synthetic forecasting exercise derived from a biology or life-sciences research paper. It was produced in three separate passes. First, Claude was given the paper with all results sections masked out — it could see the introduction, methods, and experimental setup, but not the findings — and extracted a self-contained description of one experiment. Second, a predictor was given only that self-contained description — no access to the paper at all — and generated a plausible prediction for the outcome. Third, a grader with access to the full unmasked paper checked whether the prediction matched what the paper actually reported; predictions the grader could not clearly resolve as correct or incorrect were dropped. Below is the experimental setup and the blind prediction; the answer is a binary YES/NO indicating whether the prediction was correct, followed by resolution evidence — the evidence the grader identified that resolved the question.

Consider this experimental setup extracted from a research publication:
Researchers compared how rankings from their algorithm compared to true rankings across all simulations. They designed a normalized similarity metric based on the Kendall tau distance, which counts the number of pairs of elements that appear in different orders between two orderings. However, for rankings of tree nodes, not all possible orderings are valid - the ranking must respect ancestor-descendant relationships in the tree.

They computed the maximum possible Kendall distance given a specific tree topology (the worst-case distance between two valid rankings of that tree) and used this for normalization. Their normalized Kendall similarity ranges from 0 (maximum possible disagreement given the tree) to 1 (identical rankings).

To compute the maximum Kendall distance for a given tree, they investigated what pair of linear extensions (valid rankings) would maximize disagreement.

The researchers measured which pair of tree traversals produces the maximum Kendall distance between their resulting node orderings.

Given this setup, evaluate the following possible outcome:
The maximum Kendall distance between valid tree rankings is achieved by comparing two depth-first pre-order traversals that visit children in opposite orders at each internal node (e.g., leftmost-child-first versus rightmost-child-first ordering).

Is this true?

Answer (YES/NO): YES